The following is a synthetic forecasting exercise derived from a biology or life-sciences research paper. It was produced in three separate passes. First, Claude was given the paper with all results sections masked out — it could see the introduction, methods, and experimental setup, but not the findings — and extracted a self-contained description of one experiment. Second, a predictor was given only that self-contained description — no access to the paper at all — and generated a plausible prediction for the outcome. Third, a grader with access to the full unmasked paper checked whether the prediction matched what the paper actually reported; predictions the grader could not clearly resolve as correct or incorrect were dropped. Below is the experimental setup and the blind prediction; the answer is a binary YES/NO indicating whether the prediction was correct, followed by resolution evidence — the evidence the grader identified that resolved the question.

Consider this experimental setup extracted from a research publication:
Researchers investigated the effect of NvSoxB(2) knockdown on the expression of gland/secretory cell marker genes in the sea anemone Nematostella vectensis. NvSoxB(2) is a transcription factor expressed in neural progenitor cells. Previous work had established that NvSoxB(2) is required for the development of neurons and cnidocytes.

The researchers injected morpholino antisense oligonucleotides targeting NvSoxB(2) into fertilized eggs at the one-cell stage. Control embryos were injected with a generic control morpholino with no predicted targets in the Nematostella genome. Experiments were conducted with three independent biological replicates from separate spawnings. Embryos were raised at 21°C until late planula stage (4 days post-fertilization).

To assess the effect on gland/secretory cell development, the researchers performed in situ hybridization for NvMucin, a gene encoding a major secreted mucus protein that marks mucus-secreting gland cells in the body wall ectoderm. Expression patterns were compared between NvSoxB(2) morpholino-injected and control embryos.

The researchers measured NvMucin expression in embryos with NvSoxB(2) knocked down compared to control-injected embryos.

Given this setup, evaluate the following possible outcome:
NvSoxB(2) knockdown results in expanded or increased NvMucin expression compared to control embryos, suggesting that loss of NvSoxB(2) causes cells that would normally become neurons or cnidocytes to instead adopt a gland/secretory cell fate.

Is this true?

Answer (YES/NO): NO